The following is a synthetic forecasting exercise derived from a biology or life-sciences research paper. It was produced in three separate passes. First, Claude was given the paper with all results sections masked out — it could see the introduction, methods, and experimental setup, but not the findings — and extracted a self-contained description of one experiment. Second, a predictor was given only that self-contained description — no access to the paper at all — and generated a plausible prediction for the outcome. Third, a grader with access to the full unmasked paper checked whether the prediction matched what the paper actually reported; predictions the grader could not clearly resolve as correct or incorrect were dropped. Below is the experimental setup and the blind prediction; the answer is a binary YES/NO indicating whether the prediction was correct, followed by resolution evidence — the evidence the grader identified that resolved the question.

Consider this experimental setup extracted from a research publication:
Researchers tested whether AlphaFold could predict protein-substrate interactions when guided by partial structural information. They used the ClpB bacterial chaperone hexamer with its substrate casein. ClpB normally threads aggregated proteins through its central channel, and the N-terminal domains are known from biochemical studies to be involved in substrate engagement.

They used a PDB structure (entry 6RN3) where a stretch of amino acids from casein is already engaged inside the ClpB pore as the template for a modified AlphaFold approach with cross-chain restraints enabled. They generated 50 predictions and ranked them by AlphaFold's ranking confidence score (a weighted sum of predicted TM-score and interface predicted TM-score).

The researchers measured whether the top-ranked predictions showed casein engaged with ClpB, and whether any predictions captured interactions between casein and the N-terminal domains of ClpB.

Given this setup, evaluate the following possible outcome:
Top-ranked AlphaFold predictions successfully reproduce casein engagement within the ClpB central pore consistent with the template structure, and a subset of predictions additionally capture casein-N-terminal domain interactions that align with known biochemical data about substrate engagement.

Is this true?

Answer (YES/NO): YES